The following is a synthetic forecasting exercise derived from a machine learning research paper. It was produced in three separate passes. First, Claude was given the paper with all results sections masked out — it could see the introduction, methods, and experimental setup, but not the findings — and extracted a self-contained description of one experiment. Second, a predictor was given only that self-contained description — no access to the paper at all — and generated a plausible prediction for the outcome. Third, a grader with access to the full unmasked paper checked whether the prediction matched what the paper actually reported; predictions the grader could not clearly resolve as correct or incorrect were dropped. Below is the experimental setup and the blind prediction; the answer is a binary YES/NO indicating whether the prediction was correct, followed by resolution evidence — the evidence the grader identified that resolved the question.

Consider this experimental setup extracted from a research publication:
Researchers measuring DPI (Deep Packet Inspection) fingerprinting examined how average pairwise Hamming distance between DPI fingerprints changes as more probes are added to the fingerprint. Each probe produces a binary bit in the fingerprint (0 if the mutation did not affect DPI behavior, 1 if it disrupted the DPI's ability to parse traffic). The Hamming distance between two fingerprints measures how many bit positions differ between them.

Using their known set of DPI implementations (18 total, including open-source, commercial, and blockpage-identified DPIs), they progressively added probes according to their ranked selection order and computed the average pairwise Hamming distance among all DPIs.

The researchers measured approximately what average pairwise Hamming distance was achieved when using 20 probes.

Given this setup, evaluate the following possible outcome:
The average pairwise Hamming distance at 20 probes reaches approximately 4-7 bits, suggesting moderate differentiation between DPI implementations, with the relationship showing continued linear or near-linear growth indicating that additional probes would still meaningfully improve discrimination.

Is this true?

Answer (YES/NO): NO